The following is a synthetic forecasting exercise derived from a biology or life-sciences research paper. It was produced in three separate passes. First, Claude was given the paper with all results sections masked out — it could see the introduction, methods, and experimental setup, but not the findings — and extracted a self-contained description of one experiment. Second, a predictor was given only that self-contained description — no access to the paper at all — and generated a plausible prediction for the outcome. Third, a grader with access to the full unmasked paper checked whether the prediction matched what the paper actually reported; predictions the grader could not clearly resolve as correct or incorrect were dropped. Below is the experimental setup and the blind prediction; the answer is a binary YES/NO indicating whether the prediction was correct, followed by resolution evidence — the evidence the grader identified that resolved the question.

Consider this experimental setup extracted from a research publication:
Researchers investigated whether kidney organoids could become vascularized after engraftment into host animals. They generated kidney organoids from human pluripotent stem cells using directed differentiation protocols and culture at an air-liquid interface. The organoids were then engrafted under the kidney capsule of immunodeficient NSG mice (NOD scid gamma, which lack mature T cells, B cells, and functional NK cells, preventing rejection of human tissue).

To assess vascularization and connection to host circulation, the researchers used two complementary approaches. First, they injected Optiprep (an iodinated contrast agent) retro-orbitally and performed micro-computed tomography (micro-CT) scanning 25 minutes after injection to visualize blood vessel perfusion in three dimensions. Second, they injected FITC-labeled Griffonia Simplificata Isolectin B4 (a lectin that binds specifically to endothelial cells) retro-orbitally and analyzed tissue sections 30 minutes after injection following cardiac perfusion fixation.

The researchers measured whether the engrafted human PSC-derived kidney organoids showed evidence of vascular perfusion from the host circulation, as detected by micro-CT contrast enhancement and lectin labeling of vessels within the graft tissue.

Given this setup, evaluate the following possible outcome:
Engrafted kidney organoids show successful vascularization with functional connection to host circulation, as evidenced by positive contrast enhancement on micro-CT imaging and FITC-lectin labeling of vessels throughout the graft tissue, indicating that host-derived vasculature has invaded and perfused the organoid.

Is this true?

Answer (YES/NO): YES